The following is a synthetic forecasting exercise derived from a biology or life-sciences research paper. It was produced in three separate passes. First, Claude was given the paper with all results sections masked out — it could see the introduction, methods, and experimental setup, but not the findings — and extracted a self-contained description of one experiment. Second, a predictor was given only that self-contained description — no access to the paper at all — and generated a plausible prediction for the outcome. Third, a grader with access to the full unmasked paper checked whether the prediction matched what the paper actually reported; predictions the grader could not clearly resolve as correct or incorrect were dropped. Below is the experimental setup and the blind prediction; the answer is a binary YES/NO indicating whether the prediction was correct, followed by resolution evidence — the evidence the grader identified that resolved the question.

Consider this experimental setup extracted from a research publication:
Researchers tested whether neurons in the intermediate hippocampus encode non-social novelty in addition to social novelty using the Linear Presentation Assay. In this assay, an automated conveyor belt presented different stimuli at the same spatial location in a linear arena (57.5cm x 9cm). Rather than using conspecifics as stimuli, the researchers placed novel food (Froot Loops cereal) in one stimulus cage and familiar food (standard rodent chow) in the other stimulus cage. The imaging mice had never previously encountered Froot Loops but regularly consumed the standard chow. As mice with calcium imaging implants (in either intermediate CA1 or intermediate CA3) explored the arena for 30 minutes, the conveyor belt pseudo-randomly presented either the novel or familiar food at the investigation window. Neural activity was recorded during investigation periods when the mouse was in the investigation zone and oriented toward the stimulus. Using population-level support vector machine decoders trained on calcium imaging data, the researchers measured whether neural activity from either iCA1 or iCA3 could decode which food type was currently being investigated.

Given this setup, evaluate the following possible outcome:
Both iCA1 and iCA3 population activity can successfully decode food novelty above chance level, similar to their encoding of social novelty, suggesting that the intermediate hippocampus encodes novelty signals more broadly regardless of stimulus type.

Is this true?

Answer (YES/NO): YES